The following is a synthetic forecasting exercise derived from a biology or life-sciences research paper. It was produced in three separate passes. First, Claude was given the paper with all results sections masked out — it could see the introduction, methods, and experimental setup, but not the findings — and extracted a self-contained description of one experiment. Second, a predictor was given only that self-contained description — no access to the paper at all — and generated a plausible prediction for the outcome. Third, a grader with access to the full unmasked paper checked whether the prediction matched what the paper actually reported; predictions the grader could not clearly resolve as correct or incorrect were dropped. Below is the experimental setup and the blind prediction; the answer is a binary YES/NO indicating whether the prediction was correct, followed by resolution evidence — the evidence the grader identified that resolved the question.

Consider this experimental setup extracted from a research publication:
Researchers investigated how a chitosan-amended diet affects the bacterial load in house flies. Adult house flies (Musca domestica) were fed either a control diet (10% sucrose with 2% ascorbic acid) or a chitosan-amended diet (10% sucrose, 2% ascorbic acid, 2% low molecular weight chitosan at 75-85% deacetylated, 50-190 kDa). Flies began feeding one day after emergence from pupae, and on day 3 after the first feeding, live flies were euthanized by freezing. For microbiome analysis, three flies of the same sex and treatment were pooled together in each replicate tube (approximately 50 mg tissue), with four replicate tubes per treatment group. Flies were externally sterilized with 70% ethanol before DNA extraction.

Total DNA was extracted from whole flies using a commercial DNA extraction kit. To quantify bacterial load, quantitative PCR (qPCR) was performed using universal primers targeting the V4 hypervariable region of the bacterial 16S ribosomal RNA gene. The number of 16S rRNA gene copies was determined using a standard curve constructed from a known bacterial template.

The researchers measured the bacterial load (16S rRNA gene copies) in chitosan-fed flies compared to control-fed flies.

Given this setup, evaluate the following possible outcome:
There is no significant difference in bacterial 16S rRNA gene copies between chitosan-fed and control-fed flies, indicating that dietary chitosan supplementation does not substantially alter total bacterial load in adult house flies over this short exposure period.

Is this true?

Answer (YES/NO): NO